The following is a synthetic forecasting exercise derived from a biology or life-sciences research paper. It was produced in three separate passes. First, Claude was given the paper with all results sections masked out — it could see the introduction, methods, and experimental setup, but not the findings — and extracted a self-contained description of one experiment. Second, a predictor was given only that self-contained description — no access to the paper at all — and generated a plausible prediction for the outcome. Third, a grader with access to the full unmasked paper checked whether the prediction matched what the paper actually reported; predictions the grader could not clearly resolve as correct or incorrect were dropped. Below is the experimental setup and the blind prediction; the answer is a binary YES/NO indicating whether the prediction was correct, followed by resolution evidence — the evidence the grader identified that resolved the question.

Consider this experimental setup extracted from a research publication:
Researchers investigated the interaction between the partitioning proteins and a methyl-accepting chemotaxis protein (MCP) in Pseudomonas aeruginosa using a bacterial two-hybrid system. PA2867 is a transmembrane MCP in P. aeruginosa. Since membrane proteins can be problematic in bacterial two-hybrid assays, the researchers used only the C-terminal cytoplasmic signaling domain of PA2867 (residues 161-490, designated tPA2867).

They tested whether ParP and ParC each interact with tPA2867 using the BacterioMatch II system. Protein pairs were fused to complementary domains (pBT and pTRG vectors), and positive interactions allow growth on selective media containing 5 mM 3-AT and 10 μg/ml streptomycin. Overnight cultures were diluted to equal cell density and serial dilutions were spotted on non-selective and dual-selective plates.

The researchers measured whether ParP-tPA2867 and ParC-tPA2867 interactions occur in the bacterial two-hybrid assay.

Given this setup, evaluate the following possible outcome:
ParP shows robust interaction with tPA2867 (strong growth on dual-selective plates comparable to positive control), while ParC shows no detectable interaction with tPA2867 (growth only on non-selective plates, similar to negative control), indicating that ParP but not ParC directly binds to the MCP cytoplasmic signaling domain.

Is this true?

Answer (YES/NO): NO